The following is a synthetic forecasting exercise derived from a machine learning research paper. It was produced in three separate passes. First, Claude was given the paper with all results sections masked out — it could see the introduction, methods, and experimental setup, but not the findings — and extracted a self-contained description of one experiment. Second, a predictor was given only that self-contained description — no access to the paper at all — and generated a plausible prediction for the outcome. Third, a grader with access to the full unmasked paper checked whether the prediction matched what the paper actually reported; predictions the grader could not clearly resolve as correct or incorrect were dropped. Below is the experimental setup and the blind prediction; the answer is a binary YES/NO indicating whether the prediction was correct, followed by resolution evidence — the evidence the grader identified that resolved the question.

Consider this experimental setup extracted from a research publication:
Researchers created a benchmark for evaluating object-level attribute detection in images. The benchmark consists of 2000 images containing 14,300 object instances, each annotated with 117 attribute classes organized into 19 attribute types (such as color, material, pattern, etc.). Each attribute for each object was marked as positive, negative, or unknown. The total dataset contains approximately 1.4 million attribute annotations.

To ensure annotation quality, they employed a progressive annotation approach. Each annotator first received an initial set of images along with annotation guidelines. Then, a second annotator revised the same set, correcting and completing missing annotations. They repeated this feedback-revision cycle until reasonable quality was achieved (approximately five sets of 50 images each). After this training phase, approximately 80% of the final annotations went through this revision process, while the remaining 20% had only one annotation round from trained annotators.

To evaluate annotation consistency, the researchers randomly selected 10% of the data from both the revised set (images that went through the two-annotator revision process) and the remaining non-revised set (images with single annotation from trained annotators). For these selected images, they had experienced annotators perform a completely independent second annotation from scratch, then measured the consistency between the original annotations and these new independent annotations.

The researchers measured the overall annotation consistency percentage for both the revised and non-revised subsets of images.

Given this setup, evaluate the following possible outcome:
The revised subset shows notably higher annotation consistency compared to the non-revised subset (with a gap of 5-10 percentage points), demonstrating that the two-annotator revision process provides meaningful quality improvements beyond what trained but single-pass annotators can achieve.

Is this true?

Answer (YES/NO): NO